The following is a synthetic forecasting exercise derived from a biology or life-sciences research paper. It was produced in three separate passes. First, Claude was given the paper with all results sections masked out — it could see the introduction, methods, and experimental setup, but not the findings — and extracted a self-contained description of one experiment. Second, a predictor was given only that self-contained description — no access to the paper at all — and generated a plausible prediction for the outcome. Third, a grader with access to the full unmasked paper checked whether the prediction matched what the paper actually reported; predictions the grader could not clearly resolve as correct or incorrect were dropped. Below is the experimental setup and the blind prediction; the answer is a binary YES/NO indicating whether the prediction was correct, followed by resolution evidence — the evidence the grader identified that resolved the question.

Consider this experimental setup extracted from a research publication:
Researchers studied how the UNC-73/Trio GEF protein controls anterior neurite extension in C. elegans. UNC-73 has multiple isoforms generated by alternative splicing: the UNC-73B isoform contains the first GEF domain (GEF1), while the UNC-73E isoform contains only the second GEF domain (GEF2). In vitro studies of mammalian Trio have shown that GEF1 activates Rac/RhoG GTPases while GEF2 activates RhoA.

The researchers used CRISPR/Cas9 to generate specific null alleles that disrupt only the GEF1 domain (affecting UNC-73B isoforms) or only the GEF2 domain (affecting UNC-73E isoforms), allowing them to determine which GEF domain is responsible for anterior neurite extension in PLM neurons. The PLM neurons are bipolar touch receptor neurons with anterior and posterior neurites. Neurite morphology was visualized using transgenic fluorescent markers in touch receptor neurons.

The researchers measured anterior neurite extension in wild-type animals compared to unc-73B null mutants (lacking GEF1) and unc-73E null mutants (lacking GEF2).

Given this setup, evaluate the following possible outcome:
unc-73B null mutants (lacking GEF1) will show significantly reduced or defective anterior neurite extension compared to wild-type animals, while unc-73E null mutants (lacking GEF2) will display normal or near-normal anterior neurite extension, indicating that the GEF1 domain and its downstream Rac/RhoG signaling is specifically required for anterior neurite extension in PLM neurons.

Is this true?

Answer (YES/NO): YES